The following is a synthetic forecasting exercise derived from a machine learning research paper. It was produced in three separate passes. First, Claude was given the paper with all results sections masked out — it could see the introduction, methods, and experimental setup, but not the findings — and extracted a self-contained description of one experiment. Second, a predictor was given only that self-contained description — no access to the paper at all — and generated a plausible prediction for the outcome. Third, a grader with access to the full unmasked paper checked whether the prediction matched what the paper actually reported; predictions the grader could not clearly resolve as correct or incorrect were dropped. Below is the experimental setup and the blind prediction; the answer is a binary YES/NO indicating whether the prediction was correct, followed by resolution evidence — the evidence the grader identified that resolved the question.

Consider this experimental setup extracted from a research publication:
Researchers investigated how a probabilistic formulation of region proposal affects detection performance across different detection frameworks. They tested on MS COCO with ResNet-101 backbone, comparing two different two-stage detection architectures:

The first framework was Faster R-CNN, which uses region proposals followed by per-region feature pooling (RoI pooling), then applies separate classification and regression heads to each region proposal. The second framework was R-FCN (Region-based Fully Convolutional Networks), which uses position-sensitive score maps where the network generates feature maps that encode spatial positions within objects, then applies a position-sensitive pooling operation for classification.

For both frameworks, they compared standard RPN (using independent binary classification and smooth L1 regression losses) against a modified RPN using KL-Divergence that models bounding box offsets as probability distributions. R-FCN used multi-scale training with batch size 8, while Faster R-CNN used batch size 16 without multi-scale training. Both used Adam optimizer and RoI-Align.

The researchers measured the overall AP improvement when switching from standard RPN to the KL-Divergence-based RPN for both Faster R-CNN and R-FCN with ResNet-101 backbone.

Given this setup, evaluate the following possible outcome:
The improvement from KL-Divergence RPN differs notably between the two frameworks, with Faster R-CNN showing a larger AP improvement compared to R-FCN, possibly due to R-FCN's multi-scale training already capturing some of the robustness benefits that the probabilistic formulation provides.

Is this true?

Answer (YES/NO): NO